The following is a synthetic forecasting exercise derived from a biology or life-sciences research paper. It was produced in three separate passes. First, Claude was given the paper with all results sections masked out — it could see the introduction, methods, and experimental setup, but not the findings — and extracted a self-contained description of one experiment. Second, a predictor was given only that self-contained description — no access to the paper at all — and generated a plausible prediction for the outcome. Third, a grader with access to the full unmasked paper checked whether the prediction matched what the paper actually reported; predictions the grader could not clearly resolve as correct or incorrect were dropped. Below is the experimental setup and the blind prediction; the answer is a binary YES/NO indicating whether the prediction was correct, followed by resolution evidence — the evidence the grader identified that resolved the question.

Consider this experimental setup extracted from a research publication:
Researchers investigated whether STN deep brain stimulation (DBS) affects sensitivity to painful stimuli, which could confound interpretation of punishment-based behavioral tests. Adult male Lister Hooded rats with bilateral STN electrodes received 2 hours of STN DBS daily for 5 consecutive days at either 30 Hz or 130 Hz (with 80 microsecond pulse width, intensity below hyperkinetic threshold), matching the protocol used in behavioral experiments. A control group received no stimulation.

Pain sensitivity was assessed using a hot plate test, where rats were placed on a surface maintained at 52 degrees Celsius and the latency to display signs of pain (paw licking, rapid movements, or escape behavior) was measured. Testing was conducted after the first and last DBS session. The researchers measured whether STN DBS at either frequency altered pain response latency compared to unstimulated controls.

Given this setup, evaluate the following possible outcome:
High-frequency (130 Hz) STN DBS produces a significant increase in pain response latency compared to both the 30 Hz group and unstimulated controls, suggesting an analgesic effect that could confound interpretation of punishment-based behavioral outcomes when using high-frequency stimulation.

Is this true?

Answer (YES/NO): NO